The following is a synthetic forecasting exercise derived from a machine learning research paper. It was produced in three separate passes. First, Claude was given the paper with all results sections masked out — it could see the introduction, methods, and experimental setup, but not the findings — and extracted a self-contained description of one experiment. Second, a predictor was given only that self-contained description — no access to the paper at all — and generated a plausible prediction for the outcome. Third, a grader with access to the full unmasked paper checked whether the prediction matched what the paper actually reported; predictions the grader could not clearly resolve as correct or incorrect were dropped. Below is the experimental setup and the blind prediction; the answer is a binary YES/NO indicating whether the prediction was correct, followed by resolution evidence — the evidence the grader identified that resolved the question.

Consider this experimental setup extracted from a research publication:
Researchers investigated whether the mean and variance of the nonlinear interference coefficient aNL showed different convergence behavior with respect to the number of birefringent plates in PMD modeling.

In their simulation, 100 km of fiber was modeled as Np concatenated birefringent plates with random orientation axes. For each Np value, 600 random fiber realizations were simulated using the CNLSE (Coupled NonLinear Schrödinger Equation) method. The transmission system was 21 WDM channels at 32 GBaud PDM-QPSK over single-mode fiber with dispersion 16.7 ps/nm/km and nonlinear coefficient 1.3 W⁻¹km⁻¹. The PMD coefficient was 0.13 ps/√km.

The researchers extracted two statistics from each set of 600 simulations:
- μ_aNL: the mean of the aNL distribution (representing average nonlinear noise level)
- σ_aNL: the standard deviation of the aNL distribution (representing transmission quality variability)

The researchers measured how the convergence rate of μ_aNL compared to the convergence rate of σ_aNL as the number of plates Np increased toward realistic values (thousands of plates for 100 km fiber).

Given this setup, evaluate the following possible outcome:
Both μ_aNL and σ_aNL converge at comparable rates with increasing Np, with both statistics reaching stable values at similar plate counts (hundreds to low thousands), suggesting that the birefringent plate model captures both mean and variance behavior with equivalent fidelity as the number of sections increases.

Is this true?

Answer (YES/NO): NO